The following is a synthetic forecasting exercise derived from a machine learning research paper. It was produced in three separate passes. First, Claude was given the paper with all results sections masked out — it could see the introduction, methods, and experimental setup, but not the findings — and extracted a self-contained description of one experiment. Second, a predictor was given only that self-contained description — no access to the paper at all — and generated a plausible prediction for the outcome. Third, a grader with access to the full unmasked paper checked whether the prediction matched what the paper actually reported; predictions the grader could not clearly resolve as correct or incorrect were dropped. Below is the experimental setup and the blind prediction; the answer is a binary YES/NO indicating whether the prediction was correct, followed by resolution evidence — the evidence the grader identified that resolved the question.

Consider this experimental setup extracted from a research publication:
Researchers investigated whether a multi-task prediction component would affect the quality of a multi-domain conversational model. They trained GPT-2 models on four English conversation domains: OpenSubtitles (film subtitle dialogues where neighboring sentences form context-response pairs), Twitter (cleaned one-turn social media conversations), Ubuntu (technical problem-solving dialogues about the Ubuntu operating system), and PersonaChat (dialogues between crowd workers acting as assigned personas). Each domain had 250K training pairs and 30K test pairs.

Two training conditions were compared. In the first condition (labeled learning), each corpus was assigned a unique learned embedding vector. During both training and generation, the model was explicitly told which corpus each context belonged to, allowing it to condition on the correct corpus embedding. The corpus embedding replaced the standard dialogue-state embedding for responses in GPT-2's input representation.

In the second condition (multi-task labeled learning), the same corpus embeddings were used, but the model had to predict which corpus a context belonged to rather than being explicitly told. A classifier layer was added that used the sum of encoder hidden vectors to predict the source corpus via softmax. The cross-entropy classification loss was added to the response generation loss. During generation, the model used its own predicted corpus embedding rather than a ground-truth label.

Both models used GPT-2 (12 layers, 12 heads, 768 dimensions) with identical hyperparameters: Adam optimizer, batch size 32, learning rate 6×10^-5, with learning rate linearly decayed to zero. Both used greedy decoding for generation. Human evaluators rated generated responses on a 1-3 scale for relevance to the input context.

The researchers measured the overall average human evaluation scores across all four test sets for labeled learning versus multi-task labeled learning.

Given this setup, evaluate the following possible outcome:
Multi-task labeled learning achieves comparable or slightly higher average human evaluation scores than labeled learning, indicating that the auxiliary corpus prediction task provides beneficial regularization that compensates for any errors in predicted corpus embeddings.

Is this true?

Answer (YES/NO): NO